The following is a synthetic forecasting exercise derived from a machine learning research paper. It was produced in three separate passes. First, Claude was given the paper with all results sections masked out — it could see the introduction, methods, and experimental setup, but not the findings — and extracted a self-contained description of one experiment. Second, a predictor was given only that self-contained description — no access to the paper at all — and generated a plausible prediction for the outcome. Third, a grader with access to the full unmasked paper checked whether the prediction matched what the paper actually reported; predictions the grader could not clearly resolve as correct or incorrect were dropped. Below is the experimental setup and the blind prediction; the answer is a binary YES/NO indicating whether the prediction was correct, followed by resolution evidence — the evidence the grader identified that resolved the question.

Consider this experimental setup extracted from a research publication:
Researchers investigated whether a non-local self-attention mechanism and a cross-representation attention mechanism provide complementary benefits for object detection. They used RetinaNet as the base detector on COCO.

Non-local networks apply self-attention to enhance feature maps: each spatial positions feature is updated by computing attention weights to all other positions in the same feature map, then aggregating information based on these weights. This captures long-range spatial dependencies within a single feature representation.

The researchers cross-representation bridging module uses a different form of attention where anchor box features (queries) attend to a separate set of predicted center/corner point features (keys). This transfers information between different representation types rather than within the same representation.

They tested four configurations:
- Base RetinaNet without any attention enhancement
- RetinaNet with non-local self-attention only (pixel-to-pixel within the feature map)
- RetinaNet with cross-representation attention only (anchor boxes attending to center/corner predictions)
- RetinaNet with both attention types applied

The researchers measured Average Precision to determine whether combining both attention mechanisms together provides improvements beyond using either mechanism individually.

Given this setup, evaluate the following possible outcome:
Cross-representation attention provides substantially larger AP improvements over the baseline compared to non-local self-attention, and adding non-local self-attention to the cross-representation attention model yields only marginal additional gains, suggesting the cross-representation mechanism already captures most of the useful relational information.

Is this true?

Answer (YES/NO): NO